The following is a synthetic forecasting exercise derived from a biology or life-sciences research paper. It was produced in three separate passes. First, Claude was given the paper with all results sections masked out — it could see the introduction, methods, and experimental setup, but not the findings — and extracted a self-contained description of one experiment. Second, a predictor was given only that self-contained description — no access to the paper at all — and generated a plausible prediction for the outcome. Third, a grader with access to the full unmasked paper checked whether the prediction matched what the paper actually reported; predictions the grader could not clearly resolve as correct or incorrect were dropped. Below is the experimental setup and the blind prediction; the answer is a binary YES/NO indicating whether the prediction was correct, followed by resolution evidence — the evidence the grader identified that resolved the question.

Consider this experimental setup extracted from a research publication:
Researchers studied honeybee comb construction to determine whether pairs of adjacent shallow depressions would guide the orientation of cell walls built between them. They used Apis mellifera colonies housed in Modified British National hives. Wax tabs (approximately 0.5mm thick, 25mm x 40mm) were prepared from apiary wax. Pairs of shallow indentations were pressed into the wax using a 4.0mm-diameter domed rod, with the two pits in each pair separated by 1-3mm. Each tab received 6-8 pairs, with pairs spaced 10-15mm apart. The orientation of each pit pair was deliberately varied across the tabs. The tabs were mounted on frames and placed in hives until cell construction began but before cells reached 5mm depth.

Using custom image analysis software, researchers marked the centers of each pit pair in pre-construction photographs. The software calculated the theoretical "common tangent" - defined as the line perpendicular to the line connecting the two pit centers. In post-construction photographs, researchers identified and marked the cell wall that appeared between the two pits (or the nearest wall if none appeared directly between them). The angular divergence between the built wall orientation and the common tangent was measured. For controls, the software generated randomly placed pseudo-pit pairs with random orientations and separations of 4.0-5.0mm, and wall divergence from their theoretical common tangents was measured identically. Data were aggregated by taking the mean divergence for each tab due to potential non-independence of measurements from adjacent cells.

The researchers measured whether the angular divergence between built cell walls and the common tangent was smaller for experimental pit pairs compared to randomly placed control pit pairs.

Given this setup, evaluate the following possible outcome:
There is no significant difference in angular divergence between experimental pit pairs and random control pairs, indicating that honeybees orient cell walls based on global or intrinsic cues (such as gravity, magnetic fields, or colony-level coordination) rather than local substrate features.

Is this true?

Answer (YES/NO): NO